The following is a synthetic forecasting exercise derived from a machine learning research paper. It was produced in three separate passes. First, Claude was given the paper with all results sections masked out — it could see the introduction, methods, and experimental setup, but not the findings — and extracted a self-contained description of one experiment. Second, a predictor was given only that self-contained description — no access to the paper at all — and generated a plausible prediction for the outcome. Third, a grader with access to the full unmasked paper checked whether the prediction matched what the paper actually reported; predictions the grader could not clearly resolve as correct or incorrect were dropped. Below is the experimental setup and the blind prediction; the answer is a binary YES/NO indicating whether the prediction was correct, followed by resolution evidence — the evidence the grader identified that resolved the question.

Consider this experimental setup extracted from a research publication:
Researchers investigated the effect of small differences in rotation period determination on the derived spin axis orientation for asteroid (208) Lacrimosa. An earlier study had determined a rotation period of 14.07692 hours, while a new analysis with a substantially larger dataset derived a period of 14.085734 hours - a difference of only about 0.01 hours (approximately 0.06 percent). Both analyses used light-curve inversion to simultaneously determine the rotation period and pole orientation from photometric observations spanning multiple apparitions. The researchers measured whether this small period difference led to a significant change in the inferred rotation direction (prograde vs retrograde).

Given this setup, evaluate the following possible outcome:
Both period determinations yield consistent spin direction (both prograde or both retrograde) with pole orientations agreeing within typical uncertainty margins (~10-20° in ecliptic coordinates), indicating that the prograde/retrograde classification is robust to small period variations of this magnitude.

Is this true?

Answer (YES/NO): NO